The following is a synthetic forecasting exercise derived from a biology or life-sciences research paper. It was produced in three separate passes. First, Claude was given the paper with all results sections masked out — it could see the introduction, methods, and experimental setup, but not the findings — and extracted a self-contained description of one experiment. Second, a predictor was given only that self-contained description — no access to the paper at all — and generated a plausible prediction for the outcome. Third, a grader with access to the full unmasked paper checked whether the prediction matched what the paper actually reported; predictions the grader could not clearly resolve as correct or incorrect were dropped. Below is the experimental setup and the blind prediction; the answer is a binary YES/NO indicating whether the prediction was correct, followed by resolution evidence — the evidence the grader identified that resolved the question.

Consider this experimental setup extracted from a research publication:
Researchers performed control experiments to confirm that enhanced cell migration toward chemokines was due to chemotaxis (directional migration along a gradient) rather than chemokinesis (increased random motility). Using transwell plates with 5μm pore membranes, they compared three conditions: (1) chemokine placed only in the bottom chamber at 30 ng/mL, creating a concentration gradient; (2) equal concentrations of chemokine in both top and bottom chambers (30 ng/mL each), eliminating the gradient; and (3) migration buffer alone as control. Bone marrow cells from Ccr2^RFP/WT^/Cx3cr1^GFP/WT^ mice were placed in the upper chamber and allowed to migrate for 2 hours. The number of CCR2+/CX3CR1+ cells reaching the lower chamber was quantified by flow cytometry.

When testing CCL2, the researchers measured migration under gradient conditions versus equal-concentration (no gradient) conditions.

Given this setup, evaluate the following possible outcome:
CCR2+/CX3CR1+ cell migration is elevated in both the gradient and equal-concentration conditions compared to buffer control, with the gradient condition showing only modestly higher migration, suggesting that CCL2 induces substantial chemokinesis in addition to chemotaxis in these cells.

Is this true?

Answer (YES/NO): NO